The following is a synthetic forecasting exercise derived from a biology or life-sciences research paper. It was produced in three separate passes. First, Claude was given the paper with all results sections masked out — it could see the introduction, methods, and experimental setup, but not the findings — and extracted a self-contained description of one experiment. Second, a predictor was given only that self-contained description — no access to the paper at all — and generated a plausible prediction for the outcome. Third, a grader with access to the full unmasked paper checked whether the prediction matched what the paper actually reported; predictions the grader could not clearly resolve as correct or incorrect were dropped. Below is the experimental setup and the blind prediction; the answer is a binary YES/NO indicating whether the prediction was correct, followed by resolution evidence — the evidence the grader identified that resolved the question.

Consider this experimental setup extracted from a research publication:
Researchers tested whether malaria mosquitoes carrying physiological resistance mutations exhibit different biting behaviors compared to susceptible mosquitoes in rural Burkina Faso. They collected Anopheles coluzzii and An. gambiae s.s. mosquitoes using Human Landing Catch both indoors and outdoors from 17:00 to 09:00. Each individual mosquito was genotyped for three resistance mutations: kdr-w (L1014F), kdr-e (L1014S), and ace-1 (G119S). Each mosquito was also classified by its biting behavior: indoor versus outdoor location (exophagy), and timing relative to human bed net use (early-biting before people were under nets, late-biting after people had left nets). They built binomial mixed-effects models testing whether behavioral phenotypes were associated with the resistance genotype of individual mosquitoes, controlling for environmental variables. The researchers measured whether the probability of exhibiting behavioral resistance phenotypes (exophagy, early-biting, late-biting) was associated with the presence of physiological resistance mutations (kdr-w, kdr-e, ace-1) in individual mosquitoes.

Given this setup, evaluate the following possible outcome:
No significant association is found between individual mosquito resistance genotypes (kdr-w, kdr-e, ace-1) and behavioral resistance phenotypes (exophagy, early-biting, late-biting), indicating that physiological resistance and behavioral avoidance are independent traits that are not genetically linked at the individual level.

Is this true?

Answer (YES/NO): YES